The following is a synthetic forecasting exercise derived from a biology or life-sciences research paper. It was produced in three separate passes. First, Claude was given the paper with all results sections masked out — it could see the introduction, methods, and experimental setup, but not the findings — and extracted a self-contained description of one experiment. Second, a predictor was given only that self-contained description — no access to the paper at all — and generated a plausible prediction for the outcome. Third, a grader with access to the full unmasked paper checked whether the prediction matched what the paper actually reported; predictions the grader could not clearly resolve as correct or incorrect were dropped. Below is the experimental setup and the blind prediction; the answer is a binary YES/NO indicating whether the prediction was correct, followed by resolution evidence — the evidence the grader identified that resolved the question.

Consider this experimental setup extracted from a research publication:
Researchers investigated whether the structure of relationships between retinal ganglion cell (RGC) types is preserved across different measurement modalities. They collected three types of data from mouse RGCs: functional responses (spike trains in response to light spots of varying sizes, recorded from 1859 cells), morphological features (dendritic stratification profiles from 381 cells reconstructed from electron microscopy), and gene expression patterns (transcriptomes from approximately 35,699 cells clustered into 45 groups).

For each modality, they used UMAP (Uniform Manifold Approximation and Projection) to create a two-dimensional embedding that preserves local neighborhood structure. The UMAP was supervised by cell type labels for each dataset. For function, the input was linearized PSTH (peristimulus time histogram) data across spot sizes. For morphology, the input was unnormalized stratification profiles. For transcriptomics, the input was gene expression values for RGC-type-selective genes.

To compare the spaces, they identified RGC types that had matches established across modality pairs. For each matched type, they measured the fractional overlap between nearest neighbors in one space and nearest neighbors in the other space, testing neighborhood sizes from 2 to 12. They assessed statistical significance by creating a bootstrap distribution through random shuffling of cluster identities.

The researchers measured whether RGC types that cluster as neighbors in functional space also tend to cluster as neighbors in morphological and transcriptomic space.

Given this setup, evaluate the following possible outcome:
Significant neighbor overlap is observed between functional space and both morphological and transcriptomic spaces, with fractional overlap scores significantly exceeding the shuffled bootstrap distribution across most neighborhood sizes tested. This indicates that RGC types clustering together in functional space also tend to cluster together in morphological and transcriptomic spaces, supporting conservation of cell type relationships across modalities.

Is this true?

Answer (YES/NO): NO